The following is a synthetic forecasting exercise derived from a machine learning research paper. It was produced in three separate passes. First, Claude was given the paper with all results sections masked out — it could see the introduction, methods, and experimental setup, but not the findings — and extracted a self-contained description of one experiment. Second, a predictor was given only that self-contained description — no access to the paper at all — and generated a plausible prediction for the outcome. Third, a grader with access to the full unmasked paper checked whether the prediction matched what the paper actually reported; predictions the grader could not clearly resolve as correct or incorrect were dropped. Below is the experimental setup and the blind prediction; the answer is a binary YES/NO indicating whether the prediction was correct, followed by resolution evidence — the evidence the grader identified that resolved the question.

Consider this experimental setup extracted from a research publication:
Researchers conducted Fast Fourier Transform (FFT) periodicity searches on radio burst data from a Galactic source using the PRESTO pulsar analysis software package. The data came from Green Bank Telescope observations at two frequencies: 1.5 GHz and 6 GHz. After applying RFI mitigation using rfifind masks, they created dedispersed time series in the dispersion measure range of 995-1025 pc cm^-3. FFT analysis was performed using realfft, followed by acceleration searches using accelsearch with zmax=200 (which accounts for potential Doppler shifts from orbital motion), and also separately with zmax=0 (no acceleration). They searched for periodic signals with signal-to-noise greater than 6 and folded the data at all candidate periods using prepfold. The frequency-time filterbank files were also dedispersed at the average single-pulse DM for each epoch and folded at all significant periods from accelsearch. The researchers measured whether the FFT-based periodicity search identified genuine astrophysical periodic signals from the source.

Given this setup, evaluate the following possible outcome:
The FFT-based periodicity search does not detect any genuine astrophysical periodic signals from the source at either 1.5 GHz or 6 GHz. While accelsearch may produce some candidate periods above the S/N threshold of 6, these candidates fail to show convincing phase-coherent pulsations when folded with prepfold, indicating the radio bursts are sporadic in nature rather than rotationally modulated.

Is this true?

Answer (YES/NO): YES